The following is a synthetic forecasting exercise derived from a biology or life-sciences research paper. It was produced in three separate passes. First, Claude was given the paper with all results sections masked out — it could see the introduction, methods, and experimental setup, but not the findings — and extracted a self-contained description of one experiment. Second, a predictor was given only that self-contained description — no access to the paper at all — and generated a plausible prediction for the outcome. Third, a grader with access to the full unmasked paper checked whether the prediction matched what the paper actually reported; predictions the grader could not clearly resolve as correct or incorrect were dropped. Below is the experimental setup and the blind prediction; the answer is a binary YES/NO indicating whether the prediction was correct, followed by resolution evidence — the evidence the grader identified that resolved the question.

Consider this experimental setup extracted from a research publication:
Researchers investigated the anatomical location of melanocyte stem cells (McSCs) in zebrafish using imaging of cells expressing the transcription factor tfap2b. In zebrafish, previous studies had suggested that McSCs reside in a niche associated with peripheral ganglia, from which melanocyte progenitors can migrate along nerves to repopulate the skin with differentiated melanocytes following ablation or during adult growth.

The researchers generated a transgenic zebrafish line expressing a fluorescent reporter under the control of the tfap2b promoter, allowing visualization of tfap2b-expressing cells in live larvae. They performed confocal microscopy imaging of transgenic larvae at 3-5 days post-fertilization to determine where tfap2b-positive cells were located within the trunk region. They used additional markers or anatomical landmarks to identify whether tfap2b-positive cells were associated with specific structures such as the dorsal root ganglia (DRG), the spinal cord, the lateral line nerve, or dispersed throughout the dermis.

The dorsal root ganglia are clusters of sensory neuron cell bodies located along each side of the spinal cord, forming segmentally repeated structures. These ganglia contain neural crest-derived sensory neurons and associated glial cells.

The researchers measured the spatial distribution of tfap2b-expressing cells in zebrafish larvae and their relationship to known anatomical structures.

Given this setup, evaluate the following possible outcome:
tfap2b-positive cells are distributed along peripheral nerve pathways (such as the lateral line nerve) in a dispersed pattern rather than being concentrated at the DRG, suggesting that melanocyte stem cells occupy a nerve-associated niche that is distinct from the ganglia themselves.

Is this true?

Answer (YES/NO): NO